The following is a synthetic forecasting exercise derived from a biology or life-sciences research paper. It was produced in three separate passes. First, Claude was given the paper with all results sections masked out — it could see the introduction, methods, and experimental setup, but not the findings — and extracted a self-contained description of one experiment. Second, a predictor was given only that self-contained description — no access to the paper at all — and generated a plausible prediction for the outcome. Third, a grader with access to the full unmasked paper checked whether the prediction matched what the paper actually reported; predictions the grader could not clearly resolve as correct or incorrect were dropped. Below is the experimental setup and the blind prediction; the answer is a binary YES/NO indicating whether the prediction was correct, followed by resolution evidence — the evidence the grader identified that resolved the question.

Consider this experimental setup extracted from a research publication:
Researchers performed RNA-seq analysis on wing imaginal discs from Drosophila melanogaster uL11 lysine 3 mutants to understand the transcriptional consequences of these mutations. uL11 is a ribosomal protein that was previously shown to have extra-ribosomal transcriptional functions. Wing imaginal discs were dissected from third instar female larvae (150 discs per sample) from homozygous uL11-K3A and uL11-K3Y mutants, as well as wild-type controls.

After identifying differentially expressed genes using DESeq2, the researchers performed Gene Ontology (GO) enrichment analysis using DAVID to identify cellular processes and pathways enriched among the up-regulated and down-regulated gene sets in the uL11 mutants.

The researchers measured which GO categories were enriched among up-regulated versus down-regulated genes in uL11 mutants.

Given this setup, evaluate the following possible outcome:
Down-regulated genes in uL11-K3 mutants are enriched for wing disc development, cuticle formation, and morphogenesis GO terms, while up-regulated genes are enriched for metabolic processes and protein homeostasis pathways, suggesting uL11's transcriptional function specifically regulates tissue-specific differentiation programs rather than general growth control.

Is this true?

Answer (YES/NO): NO